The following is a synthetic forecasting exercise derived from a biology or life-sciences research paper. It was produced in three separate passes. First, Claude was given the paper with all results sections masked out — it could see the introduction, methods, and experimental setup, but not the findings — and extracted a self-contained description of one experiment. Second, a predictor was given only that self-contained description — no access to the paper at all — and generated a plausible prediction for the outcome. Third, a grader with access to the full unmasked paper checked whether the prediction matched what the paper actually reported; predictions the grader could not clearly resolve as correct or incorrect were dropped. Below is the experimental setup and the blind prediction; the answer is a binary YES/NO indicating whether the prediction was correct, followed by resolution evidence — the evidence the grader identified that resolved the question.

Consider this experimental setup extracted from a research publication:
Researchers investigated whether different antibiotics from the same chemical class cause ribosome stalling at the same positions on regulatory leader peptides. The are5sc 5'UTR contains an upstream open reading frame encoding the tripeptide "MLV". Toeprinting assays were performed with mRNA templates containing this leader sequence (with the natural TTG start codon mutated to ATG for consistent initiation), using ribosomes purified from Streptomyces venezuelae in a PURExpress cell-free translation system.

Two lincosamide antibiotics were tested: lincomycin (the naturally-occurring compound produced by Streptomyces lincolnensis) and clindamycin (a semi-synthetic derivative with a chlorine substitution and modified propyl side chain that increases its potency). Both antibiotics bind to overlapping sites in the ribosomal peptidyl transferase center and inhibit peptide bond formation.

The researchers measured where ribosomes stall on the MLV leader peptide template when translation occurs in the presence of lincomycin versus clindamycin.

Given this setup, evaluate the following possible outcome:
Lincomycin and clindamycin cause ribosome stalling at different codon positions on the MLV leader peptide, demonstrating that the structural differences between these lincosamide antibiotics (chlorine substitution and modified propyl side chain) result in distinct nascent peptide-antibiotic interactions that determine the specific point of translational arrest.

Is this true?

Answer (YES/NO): NO